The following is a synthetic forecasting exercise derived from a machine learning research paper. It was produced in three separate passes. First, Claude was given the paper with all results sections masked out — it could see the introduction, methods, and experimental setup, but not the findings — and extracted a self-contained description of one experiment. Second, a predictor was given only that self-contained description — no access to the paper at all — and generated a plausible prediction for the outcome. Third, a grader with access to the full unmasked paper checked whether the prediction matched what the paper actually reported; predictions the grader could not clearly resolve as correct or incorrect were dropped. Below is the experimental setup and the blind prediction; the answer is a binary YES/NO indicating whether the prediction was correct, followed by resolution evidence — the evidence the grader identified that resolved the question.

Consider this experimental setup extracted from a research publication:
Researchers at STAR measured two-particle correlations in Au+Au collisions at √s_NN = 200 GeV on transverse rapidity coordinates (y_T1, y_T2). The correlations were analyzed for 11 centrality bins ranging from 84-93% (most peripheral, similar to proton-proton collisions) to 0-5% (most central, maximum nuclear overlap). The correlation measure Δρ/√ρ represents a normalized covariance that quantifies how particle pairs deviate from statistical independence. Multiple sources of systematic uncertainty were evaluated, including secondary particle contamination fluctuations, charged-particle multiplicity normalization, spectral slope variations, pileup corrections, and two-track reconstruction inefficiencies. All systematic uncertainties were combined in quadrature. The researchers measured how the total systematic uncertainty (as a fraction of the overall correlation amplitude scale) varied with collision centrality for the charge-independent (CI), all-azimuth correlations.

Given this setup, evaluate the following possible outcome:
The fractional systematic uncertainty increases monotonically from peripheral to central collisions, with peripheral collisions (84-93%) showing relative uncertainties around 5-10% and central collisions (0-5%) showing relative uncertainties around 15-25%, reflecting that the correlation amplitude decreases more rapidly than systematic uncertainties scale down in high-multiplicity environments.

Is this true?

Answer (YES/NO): NO